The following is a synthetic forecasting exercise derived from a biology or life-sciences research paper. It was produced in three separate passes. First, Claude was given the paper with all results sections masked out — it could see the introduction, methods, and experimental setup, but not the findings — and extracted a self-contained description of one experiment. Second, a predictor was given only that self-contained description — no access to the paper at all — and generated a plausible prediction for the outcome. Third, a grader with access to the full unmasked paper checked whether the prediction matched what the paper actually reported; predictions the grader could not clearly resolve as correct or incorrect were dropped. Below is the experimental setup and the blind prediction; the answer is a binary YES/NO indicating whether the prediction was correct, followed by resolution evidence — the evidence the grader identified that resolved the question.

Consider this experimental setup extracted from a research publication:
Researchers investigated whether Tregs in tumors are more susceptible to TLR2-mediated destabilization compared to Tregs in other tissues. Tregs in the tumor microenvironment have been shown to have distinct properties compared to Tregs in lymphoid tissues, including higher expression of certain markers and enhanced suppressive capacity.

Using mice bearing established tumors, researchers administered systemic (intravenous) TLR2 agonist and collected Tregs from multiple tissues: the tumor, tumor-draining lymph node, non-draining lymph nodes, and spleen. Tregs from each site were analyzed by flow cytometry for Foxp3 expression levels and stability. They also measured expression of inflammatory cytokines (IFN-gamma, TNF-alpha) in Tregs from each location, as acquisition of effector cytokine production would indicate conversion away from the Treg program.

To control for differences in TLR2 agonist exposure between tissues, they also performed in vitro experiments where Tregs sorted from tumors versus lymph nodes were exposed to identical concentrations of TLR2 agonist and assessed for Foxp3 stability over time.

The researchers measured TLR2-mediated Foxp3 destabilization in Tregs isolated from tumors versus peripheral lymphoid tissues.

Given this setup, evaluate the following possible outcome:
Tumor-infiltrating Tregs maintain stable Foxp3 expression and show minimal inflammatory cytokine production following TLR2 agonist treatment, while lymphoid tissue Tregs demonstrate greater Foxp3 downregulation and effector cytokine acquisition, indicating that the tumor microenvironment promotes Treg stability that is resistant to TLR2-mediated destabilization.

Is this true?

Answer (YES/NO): NO